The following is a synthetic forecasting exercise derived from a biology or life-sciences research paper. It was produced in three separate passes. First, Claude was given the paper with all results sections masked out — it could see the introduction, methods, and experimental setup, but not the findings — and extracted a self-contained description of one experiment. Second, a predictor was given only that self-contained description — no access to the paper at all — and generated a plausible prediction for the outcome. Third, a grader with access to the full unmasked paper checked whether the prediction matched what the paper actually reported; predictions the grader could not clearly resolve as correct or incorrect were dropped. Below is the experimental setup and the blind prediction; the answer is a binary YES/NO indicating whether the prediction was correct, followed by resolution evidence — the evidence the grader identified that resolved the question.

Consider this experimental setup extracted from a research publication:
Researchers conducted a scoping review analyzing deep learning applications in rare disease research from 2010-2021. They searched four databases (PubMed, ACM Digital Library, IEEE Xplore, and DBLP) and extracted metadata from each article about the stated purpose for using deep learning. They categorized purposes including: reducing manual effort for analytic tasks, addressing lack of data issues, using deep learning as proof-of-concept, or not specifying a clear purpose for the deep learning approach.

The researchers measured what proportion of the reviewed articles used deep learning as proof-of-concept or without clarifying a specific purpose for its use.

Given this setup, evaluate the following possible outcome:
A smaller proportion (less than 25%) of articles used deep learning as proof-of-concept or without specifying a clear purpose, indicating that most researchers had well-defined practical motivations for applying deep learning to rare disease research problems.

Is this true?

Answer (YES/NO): NO